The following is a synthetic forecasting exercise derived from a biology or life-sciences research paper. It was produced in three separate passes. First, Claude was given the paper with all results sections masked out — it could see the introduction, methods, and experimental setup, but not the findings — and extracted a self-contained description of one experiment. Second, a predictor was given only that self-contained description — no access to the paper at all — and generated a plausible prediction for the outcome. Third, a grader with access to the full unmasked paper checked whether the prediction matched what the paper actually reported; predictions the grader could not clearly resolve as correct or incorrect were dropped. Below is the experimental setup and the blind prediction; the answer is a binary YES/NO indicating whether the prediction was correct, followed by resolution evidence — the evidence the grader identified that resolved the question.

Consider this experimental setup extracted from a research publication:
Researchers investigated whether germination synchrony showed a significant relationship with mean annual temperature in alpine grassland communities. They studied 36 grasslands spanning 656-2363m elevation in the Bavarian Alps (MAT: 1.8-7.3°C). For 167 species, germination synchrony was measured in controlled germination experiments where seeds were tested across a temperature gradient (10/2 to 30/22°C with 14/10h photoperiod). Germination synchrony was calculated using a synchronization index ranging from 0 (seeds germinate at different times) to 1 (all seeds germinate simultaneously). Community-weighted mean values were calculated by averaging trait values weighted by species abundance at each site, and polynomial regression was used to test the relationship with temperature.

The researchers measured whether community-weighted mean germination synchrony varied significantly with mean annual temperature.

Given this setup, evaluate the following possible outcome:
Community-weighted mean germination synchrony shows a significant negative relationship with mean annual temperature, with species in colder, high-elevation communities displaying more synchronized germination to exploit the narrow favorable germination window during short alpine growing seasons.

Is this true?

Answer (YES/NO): NO